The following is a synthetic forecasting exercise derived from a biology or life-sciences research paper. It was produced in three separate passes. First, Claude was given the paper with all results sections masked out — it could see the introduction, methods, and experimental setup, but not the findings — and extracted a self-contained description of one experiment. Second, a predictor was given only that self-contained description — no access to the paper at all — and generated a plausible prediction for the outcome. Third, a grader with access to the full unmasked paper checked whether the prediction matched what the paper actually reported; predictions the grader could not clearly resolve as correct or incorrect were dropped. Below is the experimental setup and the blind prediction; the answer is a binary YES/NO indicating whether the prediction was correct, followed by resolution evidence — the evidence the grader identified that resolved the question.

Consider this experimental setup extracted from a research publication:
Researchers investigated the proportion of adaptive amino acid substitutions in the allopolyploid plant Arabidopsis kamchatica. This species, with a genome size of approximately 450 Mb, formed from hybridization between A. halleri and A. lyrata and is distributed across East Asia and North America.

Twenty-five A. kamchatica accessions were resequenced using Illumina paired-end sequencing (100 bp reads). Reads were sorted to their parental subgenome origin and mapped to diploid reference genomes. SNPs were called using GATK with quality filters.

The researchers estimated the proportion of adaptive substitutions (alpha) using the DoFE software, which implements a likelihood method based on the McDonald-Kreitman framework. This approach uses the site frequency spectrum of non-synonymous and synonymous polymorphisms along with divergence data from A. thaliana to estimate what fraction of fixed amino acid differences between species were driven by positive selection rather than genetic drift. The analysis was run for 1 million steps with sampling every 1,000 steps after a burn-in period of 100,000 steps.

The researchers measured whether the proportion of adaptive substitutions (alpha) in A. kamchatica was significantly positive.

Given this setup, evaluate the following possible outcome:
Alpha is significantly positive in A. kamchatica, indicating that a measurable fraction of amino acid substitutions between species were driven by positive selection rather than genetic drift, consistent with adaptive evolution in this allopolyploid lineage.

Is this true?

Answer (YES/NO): YES